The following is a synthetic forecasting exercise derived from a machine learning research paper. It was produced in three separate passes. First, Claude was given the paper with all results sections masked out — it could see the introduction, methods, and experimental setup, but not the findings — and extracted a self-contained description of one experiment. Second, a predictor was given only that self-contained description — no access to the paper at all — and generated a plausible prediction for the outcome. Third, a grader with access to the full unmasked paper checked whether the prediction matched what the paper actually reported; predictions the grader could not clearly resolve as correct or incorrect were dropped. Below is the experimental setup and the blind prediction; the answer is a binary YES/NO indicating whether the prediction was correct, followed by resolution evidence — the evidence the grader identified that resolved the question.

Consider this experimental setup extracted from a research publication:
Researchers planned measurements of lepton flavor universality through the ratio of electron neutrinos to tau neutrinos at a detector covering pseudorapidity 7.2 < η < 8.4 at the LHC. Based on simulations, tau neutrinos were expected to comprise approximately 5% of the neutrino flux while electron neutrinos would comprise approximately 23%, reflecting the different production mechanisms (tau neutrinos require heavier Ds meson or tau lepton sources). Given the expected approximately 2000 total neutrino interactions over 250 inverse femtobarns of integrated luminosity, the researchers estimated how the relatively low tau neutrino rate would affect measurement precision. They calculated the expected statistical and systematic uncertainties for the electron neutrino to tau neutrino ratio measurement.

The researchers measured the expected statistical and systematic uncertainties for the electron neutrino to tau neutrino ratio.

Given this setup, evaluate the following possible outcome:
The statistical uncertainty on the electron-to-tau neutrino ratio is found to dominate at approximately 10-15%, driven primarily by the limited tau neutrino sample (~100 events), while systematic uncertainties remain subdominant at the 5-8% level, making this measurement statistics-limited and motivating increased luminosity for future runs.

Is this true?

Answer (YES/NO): NO